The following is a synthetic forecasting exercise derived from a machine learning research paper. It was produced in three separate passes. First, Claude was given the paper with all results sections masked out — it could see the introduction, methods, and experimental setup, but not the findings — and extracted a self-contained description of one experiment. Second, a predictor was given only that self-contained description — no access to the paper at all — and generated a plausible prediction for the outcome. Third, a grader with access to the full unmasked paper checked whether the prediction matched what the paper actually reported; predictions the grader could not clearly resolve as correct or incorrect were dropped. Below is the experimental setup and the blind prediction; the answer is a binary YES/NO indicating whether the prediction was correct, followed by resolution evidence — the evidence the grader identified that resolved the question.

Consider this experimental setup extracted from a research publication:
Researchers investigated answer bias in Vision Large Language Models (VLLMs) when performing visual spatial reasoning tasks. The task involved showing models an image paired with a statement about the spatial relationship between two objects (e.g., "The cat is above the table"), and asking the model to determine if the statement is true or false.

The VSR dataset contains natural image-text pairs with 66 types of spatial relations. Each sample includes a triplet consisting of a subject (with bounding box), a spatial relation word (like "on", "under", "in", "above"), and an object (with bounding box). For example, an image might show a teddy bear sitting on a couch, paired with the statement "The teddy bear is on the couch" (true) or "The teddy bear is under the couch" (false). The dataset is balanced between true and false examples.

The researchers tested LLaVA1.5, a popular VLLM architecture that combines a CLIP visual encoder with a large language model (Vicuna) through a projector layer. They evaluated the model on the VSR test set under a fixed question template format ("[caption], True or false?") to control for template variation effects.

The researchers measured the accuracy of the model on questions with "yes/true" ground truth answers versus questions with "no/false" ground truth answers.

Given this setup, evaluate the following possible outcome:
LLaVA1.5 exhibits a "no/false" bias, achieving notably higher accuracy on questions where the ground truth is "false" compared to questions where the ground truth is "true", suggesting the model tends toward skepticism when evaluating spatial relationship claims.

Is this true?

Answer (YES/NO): NO